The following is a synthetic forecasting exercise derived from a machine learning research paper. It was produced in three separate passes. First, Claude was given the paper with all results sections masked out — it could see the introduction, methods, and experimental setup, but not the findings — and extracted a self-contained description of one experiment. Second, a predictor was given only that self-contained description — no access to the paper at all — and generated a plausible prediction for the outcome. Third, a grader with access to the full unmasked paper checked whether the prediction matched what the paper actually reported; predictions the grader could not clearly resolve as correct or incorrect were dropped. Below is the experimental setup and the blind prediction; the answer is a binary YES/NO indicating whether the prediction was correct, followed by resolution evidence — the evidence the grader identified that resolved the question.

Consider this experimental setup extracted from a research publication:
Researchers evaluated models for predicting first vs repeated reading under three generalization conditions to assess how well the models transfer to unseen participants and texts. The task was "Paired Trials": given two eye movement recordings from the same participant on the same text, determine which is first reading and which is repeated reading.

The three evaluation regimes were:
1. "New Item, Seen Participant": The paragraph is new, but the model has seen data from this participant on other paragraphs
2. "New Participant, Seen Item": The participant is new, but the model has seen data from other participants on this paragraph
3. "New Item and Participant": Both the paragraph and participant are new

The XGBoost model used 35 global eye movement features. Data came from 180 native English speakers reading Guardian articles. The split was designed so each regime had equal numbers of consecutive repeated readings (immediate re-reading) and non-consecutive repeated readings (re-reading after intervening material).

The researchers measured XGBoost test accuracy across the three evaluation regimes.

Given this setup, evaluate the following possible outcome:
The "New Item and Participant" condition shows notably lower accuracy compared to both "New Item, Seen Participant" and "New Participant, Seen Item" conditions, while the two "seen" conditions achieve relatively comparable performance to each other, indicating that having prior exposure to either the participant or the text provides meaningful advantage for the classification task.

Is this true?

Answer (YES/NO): NO